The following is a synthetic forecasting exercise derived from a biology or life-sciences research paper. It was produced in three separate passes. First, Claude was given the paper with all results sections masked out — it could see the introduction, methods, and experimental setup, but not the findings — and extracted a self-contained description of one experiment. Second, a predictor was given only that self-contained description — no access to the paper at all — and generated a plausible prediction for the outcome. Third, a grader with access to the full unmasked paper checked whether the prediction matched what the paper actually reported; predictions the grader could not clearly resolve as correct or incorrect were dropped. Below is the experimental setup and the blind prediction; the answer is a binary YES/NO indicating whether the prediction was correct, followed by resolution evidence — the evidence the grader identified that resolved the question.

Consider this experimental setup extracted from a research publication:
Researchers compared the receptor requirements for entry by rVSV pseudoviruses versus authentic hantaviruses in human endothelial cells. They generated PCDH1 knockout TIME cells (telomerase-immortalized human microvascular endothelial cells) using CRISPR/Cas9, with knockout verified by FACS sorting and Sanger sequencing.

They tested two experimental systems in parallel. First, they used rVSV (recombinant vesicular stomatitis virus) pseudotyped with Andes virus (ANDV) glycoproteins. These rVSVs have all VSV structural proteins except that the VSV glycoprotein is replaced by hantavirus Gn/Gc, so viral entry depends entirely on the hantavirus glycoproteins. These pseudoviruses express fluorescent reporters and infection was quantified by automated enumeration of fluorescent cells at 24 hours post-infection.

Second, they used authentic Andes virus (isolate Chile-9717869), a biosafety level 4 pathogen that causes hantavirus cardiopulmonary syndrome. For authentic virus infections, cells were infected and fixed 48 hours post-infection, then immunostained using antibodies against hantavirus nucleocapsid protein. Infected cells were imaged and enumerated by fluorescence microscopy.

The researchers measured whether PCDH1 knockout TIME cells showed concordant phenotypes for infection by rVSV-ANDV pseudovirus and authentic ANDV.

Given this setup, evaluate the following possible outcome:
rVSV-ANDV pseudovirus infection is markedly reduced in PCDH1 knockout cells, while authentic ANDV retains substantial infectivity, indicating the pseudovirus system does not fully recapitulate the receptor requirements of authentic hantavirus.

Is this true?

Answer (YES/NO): NO